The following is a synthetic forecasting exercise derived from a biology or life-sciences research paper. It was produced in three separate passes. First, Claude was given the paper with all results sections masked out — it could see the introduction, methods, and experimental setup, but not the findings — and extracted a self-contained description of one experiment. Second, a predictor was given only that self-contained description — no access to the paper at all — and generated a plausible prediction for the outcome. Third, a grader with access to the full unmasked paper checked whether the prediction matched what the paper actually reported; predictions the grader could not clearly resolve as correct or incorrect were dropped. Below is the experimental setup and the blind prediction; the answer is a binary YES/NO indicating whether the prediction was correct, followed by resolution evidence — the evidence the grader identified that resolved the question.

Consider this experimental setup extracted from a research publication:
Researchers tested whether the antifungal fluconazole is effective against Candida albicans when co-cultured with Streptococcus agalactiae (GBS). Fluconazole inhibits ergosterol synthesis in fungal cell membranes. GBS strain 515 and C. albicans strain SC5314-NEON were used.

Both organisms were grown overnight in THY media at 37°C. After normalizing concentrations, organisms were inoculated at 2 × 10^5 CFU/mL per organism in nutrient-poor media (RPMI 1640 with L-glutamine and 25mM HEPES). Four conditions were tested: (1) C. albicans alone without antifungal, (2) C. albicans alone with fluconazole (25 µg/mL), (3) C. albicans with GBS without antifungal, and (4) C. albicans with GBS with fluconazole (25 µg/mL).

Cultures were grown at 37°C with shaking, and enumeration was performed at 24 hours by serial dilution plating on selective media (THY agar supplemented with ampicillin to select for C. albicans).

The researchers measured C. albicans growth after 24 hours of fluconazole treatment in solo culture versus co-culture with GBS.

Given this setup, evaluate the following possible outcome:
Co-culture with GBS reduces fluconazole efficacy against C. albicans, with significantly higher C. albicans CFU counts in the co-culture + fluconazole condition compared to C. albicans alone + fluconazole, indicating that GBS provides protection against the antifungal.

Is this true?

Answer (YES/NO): NO